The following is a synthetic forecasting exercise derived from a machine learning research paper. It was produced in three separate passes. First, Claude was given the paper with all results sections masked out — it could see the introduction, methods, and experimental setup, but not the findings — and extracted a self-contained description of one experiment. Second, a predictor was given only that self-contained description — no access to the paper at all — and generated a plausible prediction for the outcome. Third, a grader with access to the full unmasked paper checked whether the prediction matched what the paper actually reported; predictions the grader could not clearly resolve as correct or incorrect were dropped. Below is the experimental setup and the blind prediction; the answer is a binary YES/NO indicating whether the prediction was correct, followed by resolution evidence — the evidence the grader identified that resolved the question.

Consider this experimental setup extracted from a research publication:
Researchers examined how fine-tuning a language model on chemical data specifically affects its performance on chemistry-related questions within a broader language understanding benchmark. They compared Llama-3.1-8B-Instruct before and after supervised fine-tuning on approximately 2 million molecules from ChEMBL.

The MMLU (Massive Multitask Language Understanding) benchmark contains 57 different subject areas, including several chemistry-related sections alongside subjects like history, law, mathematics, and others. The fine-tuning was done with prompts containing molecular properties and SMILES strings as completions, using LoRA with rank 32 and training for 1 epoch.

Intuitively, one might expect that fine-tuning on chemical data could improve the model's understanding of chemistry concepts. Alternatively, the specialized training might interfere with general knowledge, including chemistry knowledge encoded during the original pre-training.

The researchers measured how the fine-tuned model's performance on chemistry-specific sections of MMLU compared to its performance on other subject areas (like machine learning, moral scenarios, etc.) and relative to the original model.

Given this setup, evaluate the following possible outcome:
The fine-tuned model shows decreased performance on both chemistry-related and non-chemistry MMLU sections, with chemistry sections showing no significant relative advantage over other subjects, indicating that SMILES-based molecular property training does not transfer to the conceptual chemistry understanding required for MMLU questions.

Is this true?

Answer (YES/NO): NO